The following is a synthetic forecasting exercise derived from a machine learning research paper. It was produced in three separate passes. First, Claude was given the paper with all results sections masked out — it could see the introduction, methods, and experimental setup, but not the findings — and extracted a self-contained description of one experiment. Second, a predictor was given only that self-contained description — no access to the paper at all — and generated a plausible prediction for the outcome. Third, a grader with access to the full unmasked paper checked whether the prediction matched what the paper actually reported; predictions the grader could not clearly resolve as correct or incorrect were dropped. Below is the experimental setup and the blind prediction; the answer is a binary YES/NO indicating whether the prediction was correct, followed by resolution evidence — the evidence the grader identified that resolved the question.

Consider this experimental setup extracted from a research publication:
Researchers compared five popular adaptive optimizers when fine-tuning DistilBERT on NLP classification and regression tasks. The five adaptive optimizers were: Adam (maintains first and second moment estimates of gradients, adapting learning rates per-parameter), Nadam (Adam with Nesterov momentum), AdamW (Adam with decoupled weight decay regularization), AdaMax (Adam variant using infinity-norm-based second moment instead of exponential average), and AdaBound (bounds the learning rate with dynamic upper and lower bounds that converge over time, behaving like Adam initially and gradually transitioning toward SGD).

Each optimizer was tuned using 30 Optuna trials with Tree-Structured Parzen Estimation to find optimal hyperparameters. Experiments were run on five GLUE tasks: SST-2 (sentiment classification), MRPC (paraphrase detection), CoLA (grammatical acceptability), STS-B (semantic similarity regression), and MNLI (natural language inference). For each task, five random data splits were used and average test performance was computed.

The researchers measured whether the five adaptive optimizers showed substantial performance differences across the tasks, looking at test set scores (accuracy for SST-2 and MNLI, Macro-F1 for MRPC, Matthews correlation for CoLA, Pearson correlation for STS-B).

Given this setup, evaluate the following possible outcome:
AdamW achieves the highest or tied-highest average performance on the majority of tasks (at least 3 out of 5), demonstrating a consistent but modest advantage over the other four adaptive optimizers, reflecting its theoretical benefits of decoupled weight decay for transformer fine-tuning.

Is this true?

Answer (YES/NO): NO